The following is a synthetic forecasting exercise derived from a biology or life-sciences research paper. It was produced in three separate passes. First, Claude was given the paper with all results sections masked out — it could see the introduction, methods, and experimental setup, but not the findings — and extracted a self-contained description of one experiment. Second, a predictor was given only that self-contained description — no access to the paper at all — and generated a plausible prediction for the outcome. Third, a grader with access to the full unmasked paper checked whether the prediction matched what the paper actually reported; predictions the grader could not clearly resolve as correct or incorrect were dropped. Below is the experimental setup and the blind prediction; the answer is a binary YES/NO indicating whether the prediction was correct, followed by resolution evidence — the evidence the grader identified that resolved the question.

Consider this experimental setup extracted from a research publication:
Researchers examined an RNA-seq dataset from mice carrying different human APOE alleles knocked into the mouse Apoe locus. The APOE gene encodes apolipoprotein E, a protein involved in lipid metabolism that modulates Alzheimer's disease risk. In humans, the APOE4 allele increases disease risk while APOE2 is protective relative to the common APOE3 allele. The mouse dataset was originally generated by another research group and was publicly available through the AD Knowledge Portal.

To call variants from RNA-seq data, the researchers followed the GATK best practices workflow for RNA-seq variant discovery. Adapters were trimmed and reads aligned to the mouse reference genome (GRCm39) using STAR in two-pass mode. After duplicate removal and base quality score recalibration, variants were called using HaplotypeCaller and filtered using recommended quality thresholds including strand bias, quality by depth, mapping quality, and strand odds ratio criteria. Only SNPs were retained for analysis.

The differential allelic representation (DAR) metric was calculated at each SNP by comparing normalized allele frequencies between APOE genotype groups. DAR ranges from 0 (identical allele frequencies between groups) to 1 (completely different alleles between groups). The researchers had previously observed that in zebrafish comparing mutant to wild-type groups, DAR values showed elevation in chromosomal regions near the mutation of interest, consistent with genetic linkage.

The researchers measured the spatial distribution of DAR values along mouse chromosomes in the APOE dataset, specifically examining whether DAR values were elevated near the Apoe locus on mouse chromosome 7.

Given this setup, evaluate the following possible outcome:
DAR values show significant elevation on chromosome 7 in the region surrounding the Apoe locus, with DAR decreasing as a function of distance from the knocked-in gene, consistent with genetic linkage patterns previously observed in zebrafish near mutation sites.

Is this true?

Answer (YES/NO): YES